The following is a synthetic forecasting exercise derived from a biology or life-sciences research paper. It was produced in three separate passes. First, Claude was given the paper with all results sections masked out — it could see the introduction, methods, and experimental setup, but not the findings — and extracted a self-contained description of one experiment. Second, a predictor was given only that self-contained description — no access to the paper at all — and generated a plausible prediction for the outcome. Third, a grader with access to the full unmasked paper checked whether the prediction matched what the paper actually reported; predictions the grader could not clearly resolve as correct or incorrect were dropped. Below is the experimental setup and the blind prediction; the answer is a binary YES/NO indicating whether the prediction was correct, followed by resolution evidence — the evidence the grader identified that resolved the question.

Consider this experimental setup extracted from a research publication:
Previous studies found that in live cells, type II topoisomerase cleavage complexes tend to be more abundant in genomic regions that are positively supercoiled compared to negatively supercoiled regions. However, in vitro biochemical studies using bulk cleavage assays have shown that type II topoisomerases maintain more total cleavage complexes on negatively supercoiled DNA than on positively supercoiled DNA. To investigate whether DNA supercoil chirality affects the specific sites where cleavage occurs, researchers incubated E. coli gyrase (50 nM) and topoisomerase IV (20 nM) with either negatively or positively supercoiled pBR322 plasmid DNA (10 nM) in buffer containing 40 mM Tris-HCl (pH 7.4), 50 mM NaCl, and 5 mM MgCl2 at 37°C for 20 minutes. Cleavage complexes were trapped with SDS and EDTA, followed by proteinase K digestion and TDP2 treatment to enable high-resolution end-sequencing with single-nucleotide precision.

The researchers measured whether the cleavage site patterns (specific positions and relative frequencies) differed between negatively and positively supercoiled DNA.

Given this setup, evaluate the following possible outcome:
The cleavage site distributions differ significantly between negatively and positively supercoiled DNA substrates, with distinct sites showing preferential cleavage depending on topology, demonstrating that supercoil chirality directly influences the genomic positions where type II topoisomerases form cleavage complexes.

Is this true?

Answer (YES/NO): NO